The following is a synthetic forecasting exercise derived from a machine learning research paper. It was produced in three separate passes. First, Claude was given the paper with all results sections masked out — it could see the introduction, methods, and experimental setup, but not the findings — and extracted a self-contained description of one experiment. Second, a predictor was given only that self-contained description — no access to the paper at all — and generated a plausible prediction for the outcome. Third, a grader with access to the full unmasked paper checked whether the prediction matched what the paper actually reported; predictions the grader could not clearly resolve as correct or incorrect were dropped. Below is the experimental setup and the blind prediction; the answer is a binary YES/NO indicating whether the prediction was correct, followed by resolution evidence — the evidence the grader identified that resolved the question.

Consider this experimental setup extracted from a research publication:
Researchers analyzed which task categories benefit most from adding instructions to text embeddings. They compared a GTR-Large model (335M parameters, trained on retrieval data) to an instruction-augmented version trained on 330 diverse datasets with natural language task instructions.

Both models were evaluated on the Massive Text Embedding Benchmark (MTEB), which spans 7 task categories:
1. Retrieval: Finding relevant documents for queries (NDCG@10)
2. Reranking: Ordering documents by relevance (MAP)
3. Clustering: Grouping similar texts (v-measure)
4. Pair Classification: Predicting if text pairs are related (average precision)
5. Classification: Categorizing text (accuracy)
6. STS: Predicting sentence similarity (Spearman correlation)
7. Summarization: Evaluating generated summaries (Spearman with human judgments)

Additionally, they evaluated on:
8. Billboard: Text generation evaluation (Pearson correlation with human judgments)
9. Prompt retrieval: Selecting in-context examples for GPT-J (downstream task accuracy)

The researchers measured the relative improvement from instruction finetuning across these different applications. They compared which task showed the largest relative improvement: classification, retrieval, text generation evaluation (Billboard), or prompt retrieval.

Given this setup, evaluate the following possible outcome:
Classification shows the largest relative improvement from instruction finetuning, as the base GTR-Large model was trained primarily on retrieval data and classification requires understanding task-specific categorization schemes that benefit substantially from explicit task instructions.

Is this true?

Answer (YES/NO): NO